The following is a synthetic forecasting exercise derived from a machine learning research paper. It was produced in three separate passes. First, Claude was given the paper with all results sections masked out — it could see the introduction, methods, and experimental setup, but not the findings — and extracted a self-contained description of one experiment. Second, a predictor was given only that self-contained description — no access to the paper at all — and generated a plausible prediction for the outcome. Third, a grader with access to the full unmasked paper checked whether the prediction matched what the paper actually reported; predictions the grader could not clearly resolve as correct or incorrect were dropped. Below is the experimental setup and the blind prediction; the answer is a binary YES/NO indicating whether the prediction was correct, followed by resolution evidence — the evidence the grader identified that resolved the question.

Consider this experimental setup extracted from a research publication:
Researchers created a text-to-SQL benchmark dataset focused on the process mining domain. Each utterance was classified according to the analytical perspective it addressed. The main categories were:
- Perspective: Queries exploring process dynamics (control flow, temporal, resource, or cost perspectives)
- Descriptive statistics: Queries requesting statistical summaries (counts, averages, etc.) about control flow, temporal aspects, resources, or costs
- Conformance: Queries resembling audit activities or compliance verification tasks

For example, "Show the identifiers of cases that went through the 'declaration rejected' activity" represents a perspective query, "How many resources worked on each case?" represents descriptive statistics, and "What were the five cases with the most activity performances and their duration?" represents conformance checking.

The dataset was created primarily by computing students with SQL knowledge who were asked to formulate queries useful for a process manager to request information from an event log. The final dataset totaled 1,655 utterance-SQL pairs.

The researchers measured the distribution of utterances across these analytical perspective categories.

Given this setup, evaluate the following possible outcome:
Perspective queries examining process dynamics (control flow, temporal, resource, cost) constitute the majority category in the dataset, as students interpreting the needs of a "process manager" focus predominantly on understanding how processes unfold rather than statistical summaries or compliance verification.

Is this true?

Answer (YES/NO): YES